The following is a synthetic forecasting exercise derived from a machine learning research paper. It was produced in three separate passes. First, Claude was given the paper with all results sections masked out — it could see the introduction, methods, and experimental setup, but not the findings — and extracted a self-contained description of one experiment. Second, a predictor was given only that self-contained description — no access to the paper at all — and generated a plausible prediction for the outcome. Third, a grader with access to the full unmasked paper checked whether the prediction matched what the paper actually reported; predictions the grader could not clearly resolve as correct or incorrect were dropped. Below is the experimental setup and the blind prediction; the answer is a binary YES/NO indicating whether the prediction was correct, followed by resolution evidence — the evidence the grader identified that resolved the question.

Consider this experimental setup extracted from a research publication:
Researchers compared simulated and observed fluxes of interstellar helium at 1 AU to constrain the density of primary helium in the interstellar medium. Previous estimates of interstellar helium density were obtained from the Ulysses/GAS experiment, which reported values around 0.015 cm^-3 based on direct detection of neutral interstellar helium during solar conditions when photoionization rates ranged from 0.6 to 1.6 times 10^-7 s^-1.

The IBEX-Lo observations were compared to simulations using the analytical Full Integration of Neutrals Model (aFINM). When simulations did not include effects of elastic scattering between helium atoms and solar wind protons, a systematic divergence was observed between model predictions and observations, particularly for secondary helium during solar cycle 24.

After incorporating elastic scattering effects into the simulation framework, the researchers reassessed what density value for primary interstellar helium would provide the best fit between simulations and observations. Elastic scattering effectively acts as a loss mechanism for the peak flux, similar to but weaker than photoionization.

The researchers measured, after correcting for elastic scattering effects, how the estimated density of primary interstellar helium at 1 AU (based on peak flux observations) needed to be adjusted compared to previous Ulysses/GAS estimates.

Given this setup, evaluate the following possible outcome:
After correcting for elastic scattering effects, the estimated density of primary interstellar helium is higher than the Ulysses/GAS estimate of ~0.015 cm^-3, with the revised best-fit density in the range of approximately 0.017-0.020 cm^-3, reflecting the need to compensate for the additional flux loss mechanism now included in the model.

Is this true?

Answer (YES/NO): NO